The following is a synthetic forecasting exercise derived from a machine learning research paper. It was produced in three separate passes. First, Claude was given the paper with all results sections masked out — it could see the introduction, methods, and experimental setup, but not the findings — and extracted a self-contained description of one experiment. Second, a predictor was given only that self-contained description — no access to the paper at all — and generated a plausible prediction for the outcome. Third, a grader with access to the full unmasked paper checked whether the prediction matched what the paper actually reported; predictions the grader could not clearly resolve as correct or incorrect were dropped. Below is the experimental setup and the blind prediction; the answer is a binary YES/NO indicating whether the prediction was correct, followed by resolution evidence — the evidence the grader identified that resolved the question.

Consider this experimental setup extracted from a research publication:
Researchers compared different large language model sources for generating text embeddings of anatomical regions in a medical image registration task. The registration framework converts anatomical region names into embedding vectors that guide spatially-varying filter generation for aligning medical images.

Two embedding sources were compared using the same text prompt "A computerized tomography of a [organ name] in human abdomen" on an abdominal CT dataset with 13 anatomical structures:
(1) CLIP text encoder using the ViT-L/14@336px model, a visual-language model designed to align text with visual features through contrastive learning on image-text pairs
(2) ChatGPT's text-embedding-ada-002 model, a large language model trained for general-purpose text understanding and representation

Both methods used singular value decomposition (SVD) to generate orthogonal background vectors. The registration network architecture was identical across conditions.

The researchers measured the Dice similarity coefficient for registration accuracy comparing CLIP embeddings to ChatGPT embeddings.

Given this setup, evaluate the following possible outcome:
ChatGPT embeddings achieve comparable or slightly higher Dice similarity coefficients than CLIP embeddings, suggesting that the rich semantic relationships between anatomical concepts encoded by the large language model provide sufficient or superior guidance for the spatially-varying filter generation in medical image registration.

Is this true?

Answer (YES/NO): NO